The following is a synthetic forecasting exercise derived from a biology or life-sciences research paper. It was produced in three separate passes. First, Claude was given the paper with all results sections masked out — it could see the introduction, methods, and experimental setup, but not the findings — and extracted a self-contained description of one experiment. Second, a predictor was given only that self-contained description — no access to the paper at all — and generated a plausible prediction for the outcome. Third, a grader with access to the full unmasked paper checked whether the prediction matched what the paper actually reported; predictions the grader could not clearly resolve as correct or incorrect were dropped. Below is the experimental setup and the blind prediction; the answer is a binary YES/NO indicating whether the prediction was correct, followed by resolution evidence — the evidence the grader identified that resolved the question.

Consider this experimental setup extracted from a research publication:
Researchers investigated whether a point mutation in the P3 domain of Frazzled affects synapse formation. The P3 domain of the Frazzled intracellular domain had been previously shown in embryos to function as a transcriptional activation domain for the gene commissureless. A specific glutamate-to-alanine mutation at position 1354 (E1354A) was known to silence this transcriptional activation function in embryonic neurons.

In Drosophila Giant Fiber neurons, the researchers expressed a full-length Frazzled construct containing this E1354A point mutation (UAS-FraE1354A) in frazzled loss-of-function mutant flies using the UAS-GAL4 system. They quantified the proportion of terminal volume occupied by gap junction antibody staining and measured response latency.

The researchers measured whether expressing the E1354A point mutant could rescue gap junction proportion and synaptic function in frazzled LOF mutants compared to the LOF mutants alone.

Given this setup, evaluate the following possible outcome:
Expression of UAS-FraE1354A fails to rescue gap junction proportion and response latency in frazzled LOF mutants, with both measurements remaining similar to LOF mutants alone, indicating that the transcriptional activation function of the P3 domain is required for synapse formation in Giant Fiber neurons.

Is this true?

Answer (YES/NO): YES